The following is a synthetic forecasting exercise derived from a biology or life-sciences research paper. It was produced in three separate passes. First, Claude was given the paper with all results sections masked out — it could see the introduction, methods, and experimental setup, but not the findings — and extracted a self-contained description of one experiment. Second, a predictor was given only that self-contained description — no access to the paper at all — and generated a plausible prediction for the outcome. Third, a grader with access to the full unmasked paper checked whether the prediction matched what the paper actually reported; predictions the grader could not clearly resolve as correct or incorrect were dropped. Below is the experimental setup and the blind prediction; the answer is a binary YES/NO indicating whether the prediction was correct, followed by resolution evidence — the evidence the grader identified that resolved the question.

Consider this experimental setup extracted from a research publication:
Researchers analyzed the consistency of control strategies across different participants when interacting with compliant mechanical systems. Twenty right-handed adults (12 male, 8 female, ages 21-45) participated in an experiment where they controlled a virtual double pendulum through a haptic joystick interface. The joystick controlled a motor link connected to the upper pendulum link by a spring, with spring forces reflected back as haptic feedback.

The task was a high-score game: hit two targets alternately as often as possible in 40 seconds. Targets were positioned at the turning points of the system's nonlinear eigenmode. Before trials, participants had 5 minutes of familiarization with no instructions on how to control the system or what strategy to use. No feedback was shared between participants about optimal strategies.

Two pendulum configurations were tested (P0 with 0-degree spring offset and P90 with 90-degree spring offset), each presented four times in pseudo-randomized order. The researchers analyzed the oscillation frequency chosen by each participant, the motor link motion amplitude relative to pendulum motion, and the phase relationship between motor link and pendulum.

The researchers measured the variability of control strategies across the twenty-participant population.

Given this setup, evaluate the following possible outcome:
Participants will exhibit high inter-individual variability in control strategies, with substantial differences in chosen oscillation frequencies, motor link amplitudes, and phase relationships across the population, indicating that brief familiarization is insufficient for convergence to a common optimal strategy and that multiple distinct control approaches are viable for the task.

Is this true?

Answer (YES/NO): NO